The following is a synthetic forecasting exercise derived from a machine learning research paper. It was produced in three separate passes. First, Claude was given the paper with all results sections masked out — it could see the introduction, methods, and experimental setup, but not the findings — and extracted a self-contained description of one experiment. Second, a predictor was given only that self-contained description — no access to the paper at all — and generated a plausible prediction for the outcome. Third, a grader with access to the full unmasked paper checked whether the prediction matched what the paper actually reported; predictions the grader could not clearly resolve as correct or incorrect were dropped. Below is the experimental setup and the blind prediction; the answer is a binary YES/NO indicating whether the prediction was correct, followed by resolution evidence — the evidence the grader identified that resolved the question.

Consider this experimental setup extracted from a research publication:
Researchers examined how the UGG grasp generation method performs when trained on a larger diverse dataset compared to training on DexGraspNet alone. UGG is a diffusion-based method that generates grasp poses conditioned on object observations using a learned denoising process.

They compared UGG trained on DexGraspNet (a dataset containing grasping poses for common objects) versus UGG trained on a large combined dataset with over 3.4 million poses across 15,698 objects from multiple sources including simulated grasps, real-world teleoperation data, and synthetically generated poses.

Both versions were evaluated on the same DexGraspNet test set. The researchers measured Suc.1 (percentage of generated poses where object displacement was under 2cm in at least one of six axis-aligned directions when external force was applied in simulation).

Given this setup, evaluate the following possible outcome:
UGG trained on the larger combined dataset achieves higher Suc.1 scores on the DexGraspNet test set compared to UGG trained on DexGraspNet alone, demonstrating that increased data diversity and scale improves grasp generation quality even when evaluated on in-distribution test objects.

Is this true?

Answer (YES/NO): YES